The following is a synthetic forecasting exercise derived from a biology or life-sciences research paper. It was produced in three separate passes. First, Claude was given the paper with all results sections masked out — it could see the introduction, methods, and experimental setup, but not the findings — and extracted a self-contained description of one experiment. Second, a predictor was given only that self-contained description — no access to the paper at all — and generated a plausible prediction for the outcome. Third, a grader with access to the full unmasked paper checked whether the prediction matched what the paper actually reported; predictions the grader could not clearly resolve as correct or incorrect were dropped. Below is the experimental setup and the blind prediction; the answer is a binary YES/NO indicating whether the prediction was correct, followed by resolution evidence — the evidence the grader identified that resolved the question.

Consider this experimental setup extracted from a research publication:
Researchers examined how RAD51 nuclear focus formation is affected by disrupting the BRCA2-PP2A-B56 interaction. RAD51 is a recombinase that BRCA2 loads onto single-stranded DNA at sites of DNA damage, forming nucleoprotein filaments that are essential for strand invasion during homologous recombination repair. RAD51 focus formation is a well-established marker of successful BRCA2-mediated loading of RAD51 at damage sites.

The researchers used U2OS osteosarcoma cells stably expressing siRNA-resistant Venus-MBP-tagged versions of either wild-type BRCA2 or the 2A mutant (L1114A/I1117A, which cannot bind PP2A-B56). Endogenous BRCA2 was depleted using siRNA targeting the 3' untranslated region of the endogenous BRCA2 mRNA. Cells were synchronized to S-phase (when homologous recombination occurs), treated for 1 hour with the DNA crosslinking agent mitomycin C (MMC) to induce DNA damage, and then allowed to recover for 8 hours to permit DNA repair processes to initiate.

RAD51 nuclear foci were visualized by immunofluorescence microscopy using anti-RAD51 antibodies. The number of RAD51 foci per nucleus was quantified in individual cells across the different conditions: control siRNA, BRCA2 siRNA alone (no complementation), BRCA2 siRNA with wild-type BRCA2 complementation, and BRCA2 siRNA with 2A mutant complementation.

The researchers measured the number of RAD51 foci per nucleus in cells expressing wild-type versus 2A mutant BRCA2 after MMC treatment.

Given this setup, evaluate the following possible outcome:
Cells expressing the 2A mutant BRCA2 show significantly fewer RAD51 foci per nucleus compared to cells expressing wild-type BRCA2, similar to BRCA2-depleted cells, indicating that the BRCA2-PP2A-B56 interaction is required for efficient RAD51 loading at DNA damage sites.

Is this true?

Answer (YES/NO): NO